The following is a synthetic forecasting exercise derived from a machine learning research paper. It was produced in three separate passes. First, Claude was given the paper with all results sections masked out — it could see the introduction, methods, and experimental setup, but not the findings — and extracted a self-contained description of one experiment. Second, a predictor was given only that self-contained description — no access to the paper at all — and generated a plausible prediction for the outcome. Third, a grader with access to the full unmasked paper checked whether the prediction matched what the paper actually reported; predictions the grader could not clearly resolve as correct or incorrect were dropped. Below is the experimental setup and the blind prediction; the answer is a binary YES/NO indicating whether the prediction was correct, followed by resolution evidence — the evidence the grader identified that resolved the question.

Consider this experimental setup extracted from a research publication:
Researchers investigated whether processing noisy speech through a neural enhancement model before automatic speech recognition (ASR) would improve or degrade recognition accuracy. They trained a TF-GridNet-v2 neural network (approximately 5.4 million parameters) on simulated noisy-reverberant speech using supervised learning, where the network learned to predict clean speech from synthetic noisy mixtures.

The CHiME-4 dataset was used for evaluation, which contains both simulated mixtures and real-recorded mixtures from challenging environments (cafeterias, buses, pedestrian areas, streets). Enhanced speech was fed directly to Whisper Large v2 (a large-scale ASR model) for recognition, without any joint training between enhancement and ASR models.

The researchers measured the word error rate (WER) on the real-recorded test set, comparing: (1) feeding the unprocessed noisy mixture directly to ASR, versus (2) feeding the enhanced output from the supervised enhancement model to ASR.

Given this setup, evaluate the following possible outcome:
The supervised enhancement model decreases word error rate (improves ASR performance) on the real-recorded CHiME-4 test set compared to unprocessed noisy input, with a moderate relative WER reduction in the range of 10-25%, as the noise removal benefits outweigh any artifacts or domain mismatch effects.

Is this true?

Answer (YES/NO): NO